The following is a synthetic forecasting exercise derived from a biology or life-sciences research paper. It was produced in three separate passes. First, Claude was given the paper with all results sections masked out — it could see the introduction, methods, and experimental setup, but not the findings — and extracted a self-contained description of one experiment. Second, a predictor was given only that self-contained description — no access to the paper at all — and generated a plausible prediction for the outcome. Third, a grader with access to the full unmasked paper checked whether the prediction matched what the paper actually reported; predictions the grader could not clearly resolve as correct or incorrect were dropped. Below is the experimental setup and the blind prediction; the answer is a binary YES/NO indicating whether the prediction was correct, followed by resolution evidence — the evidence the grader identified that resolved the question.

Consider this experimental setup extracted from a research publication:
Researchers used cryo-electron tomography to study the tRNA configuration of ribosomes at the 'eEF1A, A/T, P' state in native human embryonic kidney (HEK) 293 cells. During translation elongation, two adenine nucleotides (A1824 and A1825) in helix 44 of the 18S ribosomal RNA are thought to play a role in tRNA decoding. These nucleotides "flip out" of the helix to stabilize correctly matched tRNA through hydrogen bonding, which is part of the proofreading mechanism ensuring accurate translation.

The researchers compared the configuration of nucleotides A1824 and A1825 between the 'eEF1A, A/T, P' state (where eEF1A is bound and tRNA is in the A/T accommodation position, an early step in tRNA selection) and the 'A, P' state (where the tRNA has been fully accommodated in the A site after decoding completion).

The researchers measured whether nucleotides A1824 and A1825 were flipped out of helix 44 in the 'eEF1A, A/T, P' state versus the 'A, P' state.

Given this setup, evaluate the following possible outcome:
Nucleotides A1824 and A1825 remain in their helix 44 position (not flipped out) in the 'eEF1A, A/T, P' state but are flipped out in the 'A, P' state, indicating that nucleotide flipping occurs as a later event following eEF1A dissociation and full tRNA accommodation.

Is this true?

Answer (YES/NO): YES